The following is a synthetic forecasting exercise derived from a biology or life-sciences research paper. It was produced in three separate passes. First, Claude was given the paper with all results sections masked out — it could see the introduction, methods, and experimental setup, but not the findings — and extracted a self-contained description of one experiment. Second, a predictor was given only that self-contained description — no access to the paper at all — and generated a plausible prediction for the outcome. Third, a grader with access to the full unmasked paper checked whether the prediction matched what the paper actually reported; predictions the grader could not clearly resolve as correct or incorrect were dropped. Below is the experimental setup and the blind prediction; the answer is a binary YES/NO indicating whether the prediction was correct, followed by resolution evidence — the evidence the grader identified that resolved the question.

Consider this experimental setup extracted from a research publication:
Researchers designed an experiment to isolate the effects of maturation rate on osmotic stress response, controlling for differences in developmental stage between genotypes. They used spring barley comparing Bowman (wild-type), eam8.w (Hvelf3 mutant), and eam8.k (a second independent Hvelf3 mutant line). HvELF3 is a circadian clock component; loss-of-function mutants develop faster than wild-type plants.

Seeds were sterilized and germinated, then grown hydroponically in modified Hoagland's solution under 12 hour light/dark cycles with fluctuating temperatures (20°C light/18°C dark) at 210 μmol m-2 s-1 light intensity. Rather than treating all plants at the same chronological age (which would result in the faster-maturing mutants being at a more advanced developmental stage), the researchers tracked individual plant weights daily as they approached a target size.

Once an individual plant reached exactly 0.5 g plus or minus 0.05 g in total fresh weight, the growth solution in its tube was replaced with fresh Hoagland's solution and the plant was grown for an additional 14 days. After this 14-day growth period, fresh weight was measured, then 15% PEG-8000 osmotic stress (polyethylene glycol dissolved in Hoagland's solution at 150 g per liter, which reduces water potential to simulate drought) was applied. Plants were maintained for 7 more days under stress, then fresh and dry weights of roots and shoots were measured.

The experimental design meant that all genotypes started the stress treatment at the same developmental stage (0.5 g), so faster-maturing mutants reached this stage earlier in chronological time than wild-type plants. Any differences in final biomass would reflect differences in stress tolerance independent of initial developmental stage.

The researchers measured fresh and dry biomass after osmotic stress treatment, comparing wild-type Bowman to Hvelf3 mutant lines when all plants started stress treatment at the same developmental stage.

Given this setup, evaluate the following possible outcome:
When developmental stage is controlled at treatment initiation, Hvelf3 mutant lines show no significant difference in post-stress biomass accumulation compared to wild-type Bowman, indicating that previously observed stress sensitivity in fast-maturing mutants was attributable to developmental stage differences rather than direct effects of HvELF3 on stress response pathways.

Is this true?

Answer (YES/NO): NO